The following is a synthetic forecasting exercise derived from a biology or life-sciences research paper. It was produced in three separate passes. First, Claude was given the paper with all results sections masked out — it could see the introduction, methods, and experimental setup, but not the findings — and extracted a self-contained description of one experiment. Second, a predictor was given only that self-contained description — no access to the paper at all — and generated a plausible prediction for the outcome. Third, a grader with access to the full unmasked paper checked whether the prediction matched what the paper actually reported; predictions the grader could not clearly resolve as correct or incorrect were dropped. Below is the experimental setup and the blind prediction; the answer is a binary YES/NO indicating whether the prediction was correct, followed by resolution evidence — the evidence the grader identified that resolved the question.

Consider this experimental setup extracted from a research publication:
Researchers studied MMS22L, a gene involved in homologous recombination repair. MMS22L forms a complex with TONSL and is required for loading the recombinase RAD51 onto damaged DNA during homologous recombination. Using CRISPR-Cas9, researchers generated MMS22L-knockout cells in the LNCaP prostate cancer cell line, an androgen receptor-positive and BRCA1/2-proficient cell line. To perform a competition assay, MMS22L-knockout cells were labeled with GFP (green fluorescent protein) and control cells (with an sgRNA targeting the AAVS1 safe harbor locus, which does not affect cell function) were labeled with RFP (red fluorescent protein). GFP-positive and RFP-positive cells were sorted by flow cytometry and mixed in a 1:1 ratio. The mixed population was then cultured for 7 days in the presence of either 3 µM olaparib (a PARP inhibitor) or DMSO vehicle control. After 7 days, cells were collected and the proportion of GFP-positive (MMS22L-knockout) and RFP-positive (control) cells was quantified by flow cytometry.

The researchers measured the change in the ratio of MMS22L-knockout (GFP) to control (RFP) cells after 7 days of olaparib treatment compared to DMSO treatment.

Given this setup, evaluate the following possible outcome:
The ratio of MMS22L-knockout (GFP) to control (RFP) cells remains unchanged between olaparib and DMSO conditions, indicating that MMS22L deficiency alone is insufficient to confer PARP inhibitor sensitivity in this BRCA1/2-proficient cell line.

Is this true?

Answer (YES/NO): NO